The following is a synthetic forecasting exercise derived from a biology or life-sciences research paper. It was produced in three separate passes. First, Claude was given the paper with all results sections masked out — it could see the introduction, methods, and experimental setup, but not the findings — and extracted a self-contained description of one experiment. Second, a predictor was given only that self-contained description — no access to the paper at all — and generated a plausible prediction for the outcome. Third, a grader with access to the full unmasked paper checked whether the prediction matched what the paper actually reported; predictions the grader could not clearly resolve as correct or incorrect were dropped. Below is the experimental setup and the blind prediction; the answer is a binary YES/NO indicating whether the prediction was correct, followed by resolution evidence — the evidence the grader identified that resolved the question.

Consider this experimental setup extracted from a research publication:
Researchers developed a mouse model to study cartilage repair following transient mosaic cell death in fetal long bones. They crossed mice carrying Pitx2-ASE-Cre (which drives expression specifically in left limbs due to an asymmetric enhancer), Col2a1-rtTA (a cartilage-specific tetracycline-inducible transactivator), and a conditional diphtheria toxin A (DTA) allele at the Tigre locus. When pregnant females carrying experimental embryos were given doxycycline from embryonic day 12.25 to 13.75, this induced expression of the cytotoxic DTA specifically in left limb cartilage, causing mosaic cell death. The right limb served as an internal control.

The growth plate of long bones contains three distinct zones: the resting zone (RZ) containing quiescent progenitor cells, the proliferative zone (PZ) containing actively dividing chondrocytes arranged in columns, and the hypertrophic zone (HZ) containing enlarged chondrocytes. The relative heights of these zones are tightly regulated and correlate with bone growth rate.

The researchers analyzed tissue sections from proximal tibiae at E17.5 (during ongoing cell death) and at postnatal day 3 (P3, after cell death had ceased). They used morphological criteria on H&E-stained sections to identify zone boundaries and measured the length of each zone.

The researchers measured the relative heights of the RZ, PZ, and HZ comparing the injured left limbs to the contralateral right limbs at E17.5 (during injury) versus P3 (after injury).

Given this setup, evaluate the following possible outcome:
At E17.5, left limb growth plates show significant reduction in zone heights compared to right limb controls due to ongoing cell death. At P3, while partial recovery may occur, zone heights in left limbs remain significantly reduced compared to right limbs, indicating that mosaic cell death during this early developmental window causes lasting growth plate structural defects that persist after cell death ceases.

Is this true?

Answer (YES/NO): NO